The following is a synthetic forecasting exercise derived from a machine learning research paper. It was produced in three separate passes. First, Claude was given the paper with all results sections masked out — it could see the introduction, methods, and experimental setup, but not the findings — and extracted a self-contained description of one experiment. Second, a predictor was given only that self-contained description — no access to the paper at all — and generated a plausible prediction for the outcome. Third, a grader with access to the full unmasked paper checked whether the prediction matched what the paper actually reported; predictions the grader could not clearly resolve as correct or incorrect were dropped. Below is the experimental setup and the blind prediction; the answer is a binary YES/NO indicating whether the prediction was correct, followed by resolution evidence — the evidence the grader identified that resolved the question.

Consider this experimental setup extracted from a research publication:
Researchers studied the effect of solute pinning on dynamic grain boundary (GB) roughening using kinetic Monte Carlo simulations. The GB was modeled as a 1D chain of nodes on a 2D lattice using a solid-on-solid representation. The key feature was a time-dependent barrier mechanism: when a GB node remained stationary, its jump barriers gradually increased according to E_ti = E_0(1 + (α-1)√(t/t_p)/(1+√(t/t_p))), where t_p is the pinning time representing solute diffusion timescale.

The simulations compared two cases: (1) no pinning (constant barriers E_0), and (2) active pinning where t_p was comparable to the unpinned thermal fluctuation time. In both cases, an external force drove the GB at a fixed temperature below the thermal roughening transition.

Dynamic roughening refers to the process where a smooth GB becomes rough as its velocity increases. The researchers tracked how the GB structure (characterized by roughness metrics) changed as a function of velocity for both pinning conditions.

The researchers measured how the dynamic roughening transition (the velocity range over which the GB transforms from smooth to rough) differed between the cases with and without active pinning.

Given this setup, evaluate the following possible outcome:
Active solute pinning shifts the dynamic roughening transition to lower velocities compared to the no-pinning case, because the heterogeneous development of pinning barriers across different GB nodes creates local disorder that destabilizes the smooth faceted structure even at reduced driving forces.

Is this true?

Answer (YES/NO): YES